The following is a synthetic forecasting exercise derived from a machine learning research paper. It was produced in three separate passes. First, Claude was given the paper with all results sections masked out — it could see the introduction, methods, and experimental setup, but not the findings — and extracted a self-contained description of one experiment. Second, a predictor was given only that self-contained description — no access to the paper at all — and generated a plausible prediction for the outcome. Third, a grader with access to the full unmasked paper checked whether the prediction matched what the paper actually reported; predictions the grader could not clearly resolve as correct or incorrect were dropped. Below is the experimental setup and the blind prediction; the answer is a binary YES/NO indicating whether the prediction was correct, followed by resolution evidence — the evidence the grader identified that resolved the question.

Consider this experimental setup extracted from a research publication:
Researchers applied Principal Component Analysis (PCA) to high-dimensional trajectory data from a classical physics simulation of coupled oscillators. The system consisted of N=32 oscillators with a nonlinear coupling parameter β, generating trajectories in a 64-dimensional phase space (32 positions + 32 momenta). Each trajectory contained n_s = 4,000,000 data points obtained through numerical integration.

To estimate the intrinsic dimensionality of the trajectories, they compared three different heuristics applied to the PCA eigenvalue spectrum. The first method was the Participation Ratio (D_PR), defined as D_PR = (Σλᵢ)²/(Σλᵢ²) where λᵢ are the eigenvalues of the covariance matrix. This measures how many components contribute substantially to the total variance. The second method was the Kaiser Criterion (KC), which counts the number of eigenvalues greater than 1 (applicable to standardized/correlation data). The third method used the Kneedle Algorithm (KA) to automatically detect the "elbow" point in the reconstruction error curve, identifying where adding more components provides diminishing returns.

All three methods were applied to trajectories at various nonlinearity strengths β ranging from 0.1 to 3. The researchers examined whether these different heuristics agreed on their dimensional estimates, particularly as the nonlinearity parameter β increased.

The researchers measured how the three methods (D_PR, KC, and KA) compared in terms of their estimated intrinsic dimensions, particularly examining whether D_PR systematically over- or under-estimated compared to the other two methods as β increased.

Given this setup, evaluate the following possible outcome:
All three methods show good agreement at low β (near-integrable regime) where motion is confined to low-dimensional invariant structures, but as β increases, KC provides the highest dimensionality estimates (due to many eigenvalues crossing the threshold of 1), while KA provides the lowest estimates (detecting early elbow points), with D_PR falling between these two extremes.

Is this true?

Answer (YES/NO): NO